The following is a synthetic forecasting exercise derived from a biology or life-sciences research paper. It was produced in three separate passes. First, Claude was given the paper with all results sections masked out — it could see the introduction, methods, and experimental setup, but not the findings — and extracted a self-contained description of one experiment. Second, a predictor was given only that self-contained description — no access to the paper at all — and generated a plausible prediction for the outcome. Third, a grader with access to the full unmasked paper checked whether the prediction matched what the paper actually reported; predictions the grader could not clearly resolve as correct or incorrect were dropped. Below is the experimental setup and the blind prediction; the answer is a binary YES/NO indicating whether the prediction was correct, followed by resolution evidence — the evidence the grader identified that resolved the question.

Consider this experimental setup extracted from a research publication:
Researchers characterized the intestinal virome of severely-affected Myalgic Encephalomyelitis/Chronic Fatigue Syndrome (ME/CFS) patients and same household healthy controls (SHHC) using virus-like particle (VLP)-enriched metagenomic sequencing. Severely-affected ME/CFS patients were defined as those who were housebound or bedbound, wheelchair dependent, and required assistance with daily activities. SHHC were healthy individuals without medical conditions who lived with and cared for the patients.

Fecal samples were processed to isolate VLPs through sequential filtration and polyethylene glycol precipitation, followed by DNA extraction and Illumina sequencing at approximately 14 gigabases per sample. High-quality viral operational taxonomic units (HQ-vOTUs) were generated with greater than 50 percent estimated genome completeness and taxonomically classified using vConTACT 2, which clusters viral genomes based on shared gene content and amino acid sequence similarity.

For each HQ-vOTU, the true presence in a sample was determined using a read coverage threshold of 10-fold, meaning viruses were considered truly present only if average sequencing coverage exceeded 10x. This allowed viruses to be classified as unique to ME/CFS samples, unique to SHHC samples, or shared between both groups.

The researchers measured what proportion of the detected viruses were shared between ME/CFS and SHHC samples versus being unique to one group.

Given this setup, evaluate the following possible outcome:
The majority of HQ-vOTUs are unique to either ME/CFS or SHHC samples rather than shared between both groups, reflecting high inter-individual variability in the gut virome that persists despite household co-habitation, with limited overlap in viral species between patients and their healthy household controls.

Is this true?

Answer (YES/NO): NO